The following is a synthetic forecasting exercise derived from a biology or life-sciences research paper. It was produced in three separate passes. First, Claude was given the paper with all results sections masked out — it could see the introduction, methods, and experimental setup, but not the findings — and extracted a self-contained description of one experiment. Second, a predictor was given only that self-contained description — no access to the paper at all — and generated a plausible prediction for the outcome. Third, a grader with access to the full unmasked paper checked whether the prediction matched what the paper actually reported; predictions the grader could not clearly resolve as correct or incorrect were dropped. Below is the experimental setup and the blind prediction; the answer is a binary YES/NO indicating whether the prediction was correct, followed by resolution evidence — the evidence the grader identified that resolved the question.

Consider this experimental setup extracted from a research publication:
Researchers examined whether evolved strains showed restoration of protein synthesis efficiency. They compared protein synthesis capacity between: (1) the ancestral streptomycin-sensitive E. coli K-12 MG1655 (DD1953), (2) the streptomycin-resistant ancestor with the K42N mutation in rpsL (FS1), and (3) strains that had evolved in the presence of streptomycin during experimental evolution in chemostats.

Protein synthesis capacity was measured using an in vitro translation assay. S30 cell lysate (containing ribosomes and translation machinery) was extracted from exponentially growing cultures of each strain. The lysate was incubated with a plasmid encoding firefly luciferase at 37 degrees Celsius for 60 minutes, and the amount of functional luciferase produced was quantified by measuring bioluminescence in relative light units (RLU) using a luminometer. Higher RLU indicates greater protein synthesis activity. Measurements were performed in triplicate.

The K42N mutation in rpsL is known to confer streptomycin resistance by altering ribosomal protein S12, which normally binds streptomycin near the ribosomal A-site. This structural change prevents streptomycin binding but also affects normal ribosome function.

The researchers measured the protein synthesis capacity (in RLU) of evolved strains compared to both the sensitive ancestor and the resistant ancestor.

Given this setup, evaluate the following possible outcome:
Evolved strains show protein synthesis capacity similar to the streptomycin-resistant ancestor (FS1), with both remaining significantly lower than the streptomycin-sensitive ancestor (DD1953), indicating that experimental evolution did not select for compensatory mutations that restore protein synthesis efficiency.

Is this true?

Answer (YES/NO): NO